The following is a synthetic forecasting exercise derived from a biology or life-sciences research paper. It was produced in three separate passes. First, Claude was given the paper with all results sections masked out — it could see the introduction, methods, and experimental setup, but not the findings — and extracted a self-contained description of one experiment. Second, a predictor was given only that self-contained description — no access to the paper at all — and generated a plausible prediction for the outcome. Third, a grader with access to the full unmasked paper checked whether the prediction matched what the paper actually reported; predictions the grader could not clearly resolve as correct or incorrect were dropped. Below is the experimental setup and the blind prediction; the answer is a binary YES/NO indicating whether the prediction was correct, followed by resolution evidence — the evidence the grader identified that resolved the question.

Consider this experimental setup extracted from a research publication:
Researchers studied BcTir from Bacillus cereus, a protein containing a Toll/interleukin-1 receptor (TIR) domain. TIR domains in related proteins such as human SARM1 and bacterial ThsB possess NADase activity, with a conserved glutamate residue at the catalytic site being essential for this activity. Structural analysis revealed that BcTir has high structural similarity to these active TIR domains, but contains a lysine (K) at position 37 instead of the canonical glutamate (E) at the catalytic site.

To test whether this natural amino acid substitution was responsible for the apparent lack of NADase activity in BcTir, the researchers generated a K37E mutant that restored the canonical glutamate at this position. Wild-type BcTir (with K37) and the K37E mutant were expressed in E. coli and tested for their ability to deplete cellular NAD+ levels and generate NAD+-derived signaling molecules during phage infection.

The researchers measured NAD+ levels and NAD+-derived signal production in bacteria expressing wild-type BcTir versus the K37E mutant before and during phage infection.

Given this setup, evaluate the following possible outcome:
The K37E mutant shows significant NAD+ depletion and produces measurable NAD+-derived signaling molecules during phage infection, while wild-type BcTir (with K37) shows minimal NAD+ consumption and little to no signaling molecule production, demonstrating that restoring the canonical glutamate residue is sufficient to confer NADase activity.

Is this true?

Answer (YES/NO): NO